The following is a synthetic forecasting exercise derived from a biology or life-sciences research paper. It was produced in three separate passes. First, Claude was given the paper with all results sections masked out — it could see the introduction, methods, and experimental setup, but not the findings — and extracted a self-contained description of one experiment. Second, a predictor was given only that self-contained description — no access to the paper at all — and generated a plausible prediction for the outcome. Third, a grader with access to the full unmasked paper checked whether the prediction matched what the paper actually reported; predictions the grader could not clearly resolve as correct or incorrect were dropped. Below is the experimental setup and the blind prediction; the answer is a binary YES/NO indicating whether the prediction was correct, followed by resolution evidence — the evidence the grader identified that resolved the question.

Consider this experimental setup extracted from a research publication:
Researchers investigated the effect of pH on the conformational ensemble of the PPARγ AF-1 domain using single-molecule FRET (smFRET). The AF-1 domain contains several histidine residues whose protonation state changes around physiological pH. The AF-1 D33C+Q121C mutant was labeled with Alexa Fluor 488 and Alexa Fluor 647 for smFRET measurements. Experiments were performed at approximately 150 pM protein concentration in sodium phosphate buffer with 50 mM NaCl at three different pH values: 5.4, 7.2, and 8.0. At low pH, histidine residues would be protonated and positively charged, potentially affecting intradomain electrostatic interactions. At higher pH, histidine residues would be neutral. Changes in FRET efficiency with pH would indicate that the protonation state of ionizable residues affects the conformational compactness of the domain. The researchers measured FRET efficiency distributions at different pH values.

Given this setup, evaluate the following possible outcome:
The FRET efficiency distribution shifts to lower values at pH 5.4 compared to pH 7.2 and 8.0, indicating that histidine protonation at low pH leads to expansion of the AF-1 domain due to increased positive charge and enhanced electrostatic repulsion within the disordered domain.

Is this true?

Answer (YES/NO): NO